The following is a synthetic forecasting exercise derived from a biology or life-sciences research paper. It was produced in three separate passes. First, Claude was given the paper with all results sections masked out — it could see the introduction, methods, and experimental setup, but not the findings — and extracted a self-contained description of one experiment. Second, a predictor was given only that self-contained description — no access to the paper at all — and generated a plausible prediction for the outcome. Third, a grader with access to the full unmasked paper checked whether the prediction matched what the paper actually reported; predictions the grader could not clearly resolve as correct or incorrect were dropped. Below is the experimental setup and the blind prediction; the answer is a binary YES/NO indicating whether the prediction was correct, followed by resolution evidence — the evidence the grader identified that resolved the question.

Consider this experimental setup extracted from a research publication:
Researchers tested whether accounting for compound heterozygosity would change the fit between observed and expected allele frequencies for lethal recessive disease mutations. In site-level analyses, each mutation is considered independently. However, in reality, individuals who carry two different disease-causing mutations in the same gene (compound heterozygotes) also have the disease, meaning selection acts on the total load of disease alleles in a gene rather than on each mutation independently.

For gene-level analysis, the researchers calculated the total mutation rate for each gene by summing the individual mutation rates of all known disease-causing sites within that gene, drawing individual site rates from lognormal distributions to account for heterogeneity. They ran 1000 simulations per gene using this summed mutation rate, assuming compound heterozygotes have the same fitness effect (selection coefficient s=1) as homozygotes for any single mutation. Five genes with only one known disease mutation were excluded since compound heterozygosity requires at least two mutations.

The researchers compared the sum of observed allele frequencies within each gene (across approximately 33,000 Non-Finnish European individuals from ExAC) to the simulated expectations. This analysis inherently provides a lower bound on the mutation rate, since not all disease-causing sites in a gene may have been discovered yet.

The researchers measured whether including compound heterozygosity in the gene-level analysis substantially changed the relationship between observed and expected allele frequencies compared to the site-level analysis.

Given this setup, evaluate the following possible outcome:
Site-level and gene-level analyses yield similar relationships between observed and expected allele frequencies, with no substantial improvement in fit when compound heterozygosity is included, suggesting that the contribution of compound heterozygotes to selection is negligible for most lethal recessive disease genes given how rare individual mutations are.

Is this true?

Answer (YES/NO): NO